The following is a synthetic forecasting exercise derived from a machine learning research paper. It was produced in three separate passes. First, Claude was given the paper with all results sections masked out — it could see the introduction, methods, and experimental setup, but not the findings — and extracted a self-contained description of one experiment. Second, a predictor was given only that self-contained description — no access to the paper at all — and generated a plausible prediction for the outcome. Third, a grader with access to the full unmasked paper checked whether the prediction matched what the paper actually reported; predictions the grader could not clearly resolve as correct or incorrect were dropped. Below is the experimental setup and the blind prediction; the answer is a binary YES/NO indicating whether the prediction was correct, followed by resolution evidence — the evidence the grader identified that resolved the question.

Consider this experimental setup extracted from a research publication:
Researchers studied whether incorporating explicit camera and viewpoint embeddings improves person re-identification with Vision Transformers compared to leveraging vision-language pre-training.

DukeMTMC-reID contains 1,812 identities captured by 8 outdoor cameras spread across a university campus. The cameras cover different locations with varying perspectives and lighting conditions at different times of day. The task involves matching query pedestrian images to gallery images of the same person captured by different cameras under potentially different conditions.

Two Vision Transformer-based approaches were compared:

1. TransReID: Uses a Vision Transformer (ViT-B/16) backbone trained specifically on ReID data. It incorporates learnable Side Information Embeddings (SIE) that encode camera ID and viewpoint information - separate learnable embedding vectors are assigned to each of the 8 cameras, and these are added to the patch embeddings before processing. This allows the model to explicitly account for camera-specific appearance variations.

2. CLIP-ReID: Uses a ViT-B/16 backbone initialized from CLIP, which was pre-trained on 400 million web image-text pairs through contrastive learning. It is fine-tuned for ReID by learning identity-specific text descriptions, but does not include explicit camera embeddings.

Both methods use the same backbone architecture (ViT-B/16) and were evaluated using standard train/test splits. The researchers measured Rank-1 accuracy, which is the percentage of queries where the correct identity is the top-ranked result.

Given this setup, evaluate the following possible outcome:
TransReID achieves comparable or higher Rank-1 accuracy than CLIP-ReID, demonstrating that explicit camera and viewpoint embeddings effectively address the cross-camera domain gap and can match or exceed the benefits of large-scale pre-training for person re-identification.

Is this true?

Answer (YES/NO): NO